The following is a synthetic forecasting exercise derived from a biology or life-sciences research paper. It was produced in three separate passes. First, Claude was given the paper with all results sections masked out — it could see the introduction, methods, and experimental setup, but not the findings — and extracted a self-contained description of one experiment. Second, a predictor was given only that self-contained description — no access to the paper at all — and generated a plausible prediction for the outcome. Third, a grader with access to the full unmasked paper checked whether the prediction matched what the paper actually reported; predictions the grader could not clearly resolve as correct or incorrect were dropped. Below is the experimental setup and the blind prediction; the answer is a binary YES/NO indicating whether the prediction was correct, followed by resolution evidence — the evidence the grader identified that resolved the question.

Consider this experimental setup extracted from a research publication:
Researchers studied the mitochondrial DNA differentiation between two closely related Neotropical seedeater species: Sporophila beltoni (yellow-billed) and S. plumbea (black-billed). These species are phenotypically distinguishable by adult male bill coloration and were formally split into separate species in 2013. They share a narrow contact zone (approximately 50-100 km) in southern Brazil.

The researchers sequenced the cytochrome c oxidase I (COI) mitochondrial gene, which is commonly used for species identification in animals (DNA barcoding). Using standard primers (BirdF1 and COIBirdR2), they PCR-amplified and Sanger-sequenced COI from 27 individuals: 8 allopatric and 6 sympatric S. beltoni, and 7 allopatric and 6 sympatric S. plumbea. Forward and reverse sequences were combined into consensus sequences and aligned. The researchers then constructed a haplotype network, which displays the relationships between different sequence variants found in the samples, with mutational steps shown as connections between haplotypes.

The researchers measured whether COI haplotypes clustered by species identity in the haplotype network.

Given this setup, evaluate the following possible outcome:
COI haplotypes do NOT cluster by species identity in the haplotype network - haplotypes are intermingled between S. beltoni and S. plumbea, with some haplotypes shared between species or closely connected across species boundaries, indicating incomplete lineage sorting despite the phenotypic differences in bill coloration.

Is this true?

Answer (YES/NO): YES